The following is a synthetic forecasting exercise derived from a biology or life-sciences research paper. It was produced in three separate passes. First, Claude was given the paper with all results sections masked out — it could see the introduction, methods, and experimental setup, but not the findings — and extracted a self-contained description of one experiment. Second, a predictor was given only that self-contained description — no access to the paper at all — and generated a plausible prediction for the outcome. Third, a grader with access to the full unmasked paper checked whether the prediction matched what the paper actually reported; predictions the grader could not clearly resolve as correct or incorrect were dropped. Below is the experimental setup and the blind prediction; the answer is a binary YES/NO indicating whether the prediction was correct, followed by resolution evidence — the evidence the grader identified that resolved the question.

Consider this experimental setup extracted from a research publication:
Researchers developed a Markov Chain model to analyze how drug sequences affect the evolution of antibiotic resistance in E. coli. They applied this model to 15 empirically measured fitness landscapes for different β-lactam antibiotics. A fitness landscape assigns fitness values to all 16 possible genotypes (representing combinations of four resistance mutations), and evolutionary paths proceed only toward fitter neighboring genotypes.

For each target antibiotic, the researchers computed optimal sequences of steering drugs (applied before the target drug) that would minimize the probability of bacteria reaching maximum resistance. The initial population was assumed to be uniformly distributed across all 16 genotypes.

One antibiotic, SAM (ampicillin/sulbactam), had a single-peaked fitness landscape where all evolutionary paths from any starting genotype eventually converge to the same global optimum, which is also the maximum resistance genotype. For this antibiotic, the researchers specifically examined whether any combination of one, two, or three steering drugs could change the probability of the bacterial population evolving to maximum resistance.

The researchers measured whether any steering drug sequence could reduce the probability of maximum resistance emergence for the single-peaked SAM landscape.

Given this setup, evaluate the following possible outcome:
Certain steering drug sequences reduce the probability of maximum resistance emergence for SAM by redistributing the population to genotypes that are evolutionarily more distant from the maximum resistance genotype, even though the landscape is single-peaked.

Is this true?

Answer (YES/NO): NO